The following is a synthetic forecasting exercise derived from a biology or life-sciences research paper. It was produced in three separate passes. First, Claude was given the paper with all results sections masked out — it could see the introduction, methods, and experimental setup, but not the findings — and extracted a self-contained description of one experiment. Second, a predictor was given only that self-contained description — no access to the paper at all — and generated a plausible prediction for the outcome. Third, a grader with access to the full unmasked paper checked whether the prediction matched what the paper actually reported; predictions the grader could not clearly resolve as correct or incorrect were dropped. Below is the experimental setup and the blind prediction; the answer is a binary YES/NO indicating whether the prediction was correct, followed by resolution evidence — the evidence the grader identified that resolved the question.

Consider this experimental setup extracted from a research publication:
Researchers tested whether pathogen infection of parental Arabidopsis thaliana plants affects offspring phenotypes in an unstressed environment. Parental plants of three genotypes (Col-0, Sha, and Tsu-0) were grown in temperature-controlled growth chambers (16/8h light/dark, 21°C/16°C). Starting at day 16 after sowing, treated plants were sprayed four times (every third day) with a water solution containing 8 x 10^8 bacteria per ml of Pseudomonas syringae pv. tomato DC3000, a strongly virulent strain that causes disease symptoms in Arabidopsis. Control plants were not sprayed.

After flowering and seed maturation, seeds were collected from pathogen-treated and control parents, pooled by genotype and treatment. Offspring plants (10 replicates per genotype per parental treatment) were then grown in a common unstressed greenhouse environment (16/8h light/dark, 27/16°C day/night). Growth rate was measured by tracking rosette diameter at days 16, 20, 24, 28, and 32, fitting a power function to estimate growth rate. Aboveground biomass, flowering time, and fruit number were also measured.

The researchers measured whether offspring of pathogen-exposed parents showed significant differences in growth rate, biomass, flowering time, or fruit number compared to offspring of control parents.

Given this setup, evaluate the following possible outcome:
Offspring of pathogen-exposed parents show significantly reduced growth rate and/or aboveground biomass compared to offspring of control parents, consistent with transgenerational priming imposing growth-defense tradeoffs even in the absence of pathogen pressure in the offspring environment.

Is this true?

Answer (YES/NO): YES